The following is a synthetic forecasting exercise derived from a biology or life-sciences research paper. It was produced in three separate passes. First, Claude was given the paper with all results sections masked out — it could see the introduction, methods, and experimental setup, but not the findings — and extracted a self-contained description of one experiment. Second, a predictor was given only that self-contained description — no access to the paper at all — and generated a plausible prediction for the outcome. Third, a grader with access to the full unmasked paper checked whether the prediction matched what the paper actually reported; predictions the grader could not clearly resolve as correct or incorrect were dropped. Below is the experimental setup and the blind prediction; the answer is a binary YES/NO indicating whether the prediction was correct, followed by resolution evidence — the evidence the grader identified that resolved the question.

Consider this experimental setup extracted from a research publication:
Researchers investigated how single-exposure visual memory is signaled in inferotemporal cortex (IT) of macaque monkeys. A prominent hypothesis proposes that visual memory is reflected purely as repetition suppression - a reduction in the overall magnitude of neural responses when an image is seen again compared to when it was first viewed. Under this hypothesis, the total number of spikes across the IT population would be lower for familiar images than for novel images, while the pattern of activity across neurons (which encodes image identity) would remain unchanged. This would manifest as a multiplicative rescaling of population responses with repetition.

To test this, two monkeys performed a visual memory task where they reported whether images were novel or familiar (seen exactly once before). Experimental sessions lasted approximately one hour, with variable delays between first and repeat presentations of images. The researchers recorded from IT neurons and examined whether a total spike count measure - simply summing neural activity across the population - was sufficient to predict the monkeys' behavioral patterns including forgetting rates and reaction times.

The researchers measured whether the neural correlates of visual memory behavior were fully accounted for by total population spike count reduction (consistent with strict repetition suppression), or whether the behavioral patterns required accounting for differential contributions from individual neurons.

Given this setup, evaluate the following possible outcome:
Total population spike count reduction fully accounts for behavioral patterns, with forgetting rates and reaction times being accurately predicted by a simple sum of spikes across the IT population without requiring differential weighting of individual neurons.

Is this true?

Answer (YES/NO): NO